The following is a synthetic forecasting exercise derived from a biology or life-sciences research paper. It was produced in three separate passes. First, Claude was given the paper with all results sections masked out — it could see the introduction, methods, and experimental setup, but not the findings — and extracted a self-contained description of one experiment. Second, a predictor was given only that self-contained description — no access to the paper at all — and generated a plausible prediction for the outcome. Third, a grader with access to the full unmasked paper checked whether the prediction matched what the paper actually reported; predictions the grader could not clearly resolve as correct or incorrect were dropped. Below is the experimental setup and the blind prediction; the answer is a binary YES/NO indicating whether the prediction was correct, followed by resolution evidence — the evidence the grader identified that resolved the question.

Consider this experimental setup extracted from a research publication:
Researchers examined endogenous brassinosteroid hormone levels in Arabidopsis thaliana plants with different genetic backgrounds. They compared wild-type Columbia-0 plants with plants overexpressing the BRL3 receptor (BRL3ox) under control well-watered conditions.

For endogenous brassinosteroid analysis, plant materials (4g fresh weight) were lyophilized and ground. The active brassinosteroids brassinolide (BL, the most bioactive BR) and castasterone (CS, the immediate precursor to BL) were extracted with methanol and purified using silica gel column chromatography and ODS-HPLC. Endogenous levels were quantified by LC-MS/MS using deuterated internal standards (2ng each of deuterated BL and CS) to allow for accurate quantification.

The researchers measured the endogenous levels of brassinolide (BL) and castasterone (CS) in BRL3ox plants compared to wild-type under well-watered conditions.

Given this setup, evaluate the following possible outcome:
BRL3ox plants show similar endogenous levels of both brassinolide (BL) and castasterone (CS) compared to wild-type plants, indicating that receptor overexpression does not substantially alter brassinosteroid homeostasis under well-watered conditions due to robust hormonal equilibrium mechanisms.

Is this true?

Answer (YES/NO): NO